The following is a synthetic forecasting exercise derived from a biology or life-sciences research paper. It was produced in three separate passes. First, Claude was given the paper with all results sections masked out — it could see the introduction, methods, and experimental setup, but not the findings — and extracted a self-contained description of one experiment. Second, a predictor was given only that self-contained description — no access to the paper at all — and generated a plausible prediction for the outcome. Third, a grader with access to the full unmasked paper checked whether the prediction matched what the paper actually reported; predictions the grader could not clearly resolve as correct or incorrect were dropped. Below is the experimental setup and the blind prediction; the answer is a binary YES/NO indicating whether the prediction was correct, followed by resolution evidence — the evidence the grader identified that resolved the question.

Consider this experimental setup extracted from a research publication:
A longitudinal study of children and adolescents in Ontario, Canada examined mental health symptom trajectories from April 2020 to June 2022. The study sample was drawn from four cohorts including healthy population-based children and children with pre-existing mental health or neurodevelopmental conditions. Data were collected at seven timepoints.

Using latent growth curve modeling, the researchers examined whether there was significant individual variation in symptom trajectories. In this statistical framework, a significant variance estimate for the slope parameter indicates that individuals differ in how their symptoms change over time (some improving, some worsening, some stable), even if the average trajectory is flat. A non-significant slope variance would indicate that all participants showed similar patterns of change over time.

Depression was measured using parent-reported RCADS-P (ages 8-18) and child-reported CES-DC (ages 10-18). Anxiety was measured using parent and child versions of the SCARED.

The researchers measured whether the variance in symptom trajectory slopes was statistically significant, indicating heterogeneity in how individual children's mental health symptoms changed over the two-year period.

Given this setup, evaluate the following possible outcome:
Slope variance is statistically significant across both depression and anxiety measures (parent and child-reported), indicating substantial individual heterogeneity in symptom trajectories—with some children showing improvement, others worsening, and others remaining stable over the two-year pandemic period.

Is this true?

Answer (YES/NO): YES